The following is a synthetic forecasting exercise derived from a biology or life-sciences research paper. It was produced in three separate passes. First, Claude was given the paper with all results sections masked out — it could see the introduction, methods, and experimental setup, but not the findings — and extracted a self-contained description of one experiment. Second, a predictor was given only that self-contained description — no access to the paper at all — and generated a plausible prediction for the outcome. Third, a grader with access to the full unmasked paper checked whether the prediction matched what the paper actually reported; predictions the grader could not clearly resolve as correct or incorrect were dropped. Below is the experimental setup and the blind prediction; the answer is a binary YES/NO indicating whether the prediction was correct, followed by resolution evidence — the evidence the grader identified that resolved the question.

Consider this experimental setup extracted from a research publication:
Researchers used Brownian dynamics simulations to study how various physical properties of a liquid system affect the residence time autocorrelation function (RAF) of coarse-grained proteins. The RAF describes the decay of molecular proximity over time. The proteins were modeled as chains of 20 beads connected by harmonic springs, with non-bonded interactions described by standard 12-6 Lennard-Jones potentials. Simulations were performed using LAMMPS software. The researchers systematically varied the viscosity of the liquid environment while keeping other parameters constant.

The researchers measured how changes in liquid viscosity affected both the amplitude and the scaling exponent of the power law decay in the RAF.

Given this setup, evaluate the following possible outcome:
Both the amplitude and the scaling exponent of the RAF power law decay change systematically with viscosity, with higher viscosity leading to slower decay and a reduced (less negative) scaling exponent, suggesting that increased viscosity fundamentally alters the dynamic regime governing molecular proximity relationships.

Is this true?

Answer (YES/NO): NO